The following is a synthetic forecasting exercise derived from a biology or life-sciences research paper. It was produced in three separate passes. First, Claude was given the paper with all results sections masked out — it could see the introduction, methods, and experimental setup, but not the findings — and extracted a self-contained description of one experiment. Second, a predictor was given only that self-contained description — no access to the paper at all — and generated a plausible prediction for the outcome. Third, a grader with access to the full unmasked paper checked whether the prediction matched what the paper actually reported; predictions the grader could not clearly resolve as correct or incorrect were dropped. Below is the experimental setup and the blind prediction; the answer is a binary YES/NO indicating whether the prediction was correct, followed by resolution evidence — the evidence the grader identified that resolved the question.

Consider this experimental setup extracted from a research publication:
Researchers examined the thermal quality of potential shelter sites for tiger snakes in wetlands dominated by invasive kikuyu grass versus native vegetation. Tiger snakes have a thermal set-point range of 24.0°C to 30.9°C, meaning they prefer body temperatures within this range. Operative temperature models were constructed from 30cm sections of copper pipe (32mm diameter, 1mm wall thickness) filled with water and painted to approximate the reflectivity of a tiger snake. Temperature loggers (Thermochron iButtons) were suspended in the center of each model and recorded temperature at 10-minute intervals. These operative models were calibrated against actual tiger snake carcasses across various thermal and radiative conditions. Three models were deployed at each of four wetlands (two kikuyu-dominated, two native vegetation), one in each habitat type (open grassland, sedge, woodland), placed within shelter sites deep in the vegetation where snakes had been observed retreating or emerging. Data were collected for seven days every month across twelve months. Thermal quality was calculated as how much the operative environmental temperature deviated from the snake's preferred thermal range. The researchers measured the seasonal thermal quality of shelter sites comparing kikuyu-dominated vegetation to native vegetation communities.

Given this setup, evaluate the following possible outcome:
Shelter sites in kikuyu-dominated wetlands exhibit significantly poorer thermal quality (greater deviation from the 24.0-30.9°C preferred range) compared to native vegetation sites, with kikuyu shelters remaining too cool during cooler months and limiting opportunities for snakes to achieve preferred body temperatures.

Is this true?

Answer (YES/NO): NO